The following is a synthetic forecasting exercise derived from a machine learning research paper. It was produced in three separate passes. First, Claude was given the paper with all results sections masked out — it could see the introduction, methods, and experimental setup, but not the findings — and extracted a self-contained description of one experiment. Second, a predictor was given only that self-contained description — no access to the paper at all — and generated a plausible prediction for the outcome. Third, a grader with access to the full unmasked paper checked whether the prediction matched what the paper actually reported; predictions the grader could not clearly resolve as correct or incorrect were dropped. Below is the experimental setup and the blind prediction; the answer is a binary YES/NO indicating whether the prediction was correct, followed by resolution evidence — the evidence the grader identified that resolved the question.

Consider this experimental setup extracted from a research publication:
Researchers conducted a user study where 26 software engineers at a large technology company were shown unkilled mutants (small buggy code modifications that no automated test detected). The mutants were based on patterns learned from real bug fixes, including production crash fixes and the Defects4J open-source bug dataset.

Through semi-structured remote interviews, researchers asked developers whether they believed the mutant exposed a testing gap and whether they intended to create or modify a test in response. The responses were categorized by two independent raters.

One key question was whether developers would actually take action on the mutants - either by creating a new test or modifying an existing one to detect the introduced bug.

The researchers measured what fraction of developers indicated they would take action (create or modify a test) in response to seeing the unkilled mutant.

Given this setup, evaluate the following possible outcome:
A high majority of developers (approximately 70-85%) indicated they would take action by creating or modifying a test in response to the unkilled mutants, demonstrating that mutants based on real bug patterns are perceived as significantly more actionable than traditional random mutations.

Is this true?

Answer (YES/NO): NO